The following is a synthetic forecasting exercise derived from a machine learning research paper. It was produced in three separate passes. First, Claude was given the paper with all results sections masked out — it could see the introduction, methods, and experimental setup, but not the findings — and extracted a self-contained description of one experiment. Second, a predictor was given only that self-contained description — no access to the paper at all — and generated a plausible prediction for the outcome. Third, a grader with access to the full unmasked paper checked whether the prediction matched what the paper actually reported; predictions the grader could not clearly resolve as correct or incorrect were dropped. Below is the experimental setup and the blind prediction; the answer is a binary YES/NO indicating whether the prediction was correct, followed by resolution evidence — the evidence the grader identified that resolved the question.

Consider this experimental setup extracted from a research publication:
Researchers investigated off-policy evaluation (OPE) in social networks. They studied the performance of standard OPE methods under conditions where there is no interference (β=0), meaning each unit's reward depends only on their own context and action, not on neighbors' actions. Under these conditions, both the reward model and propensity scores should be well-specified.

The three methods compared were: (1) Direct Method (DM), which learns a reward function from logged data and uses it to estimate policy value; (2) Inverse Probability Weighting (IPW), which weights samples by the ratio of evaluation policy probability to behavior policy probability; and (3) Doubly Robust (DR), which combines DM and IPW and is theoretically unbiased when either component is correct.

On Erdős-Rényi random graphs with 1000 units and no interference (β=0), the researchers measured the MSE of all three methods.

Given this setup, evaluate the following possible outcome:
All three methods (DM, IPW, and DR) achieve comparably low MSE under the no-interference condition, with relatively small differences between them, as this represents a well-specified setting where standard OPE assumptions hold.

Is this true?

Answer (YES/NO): YES